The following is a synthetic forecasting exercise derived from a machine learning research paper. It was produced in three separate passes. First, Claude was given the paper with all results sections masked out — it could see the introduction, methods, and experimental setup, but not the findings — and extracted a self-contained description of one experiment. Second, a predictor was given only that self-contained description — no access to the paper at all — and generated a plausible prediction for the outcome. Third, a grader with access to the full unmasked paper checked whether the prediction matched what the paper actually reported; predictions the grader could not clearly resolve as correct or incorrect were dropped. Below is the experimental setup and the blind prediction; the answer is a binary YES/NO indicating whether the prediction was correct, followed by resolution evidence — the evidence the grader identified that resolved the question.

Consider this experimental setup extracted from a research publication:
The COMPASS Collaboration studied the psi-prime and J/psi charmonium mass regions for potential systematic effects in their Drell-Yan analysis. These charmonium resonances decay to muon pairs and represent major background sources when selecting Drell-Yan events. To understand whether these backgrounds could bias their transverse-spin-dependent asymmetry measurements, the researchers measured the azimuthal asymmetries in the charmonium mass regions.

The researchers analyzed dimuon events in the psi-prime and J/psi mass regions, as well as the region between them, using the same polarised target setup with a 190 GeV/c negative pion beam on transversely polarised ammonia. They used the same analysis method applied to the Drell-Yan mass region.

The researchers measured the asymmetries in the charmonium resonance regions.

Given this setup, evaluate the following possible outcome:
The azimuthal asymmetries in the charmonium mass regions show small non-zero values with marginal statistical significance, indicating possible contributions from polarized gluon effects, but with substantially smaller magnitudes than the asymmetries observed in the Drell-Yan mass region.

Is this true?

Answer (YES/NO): NO